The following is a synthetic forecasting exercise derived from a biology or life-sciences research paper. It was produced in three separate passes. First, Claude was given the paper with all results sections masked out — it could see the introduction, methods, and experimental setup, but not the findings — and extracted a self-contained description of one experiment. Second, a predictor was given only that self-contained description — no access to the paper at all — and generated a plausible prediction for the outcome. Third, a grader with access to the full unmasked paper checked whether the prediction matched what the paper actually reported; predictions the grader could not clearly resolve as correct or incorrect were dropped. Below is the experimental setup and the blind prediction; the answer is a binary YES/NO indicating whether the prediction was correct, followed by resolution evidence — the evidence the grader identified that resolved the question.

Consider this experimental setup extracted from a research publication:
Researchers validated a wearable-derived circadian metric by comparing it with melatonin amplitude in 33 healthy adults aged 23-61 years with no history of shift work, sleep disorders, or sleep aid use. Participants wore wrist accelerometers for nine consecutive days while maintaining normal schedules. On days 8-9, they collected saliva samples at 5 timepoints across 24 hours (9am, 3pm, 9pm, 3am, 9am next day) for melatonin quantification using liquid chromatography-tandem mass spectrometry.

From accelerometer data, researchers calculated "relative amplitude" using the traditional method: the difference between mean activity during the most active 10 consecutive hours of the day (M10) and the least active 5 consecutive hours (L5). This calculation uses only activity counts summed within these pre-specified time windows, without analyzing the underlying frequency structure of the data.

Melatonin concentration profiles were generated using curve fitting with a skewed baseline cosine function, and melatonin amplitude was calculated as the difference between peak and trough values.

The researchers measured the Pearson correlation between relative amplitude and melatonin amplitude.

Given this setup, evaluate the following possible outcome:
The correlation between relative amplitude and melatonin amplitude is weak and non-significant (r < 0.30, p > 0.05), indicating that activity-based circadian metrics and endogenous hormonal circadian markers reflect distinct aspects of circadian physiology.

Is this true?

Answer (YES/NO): YES